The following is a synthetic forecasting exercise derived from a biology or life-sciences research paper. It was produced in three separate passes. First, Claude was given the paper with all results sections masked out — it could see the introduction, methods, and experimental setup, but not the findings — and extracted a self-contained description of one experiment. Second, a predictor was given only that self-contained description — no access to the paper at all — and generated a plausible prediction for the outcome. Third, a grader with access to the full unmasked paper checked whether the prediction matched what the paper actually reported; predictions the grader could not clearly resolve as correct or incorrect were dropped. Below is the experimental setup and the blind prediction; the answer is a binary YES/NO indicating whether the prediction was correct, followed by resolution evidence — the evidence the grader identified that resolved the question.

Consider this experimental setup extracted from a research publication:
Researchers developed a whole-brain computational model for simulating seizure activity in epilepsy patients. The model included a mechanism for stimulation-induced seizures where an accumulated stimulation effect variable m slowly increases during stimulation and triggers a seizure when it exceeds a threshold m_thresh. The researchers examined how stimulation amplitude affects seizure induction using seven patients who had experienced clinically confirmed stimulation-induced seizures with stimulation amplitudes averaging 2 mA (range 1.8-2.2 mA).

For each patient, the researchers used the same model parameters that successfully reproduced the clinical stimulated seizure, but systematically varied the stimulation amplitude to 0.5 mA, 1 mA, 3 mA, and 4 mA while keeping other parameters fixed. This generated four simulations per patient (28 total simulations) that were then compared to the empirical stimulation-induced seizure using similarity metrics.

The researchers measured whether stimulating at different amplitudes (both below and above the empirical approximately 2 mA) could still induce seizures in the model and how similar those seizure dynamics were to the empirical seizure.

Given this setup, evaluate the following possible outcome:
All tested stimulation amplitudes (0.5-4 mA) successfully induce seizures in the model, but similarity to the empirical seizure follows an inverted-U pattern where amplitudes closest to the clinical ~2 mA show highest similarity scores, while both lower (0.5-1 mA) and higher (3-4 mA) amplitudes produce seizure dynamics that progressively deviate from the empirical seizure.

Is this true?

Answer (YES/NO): NO